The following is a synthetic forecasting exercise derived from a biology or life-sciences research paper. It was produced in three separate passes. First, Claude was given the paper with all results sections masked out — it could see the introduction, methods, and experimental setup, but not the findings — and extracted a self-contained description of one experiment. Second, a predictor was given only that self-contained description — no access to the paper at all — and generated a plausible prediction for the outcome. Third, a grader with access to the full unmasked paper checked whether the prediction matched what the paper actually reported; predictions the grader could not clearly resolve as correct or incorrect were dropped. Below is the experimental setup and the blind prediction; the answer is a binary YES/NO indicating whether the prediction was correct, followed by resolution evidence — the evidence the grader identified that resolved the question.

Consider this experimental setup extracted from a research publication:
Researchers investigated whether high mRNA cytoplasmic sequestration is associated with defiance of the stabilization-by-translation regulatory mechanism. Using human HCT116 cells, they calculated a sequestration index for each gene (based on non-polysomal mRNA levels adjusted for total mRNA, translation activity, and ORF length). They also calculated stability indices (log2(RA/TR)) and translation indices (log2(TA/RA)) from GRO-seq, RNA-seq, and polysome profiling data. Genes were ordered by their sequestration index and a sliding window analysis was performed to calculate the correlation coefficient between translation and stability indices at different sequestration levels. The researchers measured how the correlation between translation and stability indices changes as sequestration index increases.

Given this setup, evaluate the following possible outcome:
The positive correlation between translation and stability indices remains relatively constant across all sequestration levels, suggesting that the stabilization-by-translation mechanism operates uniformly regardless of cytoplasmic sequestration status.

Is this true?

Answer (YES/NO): NO